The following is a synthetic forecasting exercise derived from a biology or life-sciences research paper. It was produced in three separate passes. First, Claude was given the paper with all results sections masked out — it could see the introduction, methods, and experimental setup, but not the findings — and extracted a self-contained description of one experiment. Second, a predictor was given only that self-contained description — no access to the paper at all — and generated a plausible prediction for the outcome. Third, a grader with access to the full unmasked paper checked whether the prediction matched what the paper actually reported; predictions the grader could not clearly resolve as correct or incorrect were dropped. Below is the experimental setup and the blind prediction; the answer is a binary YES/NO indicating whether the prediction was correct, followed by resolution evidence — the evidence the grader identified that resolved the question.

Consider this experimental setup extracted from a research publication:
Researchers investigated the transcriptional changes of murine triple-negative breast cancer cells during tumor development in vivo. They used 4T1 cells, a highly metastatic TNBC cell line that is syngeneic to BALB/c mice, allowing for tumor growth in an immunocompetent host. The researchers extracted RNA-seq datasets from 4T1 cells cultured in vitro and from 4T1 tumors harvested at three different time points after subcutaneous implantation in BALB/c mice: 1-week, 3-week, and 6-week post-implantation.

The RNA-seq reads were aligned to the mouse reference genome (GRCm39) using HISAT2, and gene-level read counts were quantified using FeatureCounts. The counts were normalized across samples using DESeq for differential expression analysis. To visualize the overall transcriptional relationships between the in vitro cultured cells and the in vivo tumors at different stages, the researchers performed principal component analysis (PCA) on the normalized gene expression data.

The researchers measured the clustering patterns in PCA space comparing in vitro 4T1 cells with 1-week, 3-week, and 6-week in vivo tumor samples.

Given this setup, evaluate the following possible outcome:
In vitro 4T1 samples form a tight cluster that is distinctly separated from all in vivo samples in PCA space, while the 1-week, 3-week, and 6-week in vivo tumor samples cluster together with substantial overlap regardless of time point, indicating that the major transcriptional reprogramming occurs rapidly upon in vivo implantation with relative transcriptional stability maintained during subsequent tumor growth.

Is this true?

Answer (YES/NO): NO